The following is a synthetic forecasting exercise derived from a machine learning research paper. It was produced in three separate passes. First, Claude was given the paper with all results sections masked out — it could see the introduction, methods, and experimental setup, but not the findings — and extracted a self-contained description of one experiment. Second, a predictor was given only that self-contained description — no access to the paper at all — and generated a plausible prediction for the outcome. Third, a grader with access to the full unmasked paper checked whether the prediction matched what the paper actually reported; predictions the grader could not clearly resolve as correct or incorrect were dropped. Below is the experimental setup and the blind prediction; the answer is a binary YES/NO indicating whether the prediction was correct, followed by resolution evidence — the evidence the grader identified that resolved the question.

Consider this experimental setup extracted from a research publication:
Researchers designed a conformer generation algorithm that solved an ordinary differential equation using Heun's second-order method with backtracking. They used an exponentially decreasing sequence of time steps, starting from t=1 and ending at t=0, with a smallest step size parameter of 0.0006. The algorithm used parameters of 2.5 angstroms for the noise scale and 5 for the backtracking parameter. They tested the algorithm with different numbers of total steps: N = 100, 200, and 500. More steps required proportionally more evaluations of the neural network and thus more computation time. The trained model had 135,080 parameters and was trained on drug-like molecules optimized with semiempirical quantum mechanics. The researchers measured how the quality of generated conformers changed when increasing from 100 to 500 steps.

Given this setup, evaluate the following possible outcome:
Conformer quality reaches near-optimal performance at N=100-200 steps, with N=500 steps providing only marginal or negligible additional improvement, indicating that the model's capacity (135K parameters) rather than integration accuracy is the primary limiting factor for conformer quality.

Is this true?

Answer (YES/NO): NO